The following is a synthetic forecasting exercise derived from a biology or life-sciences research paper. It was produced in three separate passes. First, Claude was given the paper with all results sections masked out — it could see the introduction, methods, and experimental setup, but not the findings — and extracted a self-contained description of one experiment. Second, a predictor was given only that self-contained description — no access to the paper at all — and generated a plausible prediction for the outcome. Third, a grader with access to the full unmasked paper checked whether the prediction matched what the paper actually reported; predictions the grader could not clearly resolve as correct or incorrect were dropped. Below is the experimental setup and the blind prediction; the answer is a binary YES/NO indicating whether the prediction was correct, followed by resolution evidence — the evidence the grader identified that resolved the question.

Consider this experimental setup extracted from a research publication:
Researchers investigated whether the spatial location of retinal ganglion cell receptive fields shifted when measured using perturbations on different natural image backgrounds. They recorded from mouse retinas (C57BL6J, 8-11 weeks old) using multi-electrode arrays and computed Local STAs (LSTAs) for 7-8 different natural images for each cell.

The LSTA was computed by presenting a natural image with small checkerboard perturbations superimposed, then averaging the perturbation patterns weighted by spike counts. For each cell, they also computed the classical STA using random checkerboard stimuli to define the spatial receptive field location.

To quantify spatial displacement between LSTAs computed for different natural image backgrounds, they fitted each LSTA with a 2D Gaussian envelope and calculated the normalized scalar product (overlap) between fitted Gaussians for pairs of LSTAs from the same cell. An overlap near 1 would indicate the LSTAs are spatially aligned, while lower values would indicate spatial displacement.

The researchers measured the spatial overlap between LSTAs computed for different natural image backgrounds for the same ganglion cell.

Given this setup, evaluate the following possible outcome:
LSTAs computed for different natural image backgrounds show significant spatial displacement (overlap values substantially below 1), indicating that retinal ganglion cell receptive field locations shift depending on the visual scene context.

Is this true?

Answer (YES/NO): YES